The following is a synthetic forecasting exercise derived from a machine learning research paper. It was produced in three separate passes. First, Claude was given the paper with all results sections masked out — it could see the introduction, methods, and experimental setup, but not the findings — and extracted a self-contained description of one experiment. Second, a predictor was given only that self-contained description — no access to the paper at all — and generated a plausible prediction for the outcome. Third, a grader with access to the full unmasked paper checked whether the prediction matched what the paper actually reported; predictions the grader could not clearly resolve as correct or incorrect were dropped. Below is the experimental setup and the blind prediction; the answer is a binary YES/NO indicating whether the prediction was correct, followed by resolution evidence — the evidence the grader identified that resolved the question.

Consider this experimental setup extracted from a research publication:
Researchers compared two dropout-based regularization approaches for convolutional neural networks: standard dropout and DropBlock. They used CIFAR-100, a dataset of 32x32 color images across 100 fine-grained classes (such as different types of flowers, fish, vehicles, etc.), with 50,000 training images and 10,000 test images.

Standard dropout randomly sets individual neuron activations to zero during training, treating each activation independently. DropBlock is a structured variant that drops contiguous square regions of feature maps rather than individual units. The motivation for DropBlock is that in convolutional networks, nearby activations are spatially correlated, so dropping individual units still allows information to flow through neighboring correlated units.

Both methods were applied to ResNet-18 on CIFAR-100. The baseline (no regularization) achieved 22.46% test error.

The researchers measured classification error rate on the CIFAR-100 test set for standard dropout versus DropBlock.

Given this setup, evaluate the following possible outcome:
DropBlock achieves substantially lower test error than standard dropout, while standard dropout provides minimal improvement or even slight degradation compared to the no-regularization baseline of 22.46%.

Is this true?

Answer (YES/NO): YES